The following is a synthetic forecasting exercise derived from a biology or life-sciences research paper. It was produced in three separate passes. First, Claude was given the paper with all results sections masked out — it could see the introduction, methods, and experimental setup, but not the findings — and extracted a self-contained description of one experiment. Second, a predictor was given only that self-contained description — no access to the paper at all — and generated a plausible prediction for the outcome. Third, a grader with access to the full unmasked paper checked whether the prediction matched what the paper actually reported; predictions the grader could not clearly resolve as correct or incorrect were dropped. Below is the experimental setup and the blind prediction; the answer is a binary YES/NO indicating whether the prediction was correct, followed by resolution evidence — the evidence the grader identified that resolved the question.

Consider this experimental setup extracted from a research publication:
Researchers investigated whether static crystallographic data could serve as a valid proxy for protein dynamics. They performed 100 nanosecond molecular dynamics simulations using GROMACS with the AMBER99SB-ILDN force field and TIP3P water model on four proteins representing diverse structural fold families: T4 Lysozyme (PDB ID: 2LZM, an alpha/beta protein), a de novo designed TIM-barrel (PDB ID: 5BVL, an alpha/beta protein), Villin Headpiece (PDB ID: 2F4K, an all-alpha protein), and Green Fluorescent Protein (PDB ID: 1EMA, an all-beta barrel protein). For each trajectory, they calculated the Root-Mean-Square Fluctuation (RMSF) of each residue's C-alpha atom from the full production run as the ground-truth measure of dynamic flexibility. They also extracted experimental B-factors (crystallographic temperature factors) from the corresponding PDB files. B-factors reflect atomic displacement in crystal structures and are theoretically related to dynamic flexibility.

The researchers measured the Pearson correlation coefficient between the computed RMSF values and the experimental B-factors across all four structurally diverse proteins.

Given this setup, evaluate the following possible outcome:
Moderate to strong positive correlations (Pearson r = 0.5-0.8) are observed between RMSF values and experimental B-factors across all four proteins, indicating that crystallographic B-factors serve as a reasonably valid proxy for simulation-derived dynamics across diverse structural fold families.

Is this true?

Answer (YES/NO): NO